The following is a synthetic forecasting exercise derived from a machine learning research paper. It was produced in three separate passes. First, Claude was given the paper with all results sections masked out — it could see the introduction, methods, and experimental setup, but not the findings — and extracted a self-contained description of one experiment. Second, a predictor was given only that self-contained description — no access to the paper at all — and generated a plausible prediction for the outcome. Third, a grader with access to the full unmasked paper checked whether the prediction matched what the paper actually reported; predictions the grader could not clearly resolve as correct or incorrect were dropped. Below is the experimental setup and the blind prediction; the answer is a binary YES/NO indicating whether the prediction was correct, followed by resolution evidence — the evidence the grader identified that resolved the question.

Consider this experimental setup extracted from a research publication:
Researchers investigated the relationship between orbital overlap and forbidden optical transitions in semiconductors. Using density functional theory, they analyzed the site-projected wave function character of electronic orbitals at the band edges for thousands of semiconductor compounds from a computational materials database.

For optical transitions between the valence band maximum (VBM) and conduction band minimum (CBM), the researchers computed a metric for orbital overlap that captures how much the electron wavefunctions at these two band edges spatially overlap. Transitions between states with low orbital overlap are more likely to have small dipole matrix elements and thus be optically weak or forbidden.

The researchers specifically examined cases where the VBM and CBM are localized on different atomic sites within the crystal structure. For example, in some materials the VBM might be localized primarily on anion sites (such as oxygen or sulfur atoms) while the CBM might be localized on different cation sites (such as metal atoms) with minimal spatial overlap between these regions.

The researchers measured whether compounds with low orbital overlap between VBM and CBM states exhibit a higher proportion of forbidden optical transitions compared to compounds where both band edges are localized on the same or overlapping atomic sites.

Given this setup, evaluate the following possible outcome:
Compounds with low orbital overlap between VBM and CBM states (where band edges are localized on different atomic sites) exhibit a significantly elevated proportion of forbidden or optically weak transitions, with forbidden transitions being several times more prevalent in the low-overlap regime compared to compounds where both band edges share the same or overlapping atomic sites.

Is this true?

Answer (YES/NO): NO